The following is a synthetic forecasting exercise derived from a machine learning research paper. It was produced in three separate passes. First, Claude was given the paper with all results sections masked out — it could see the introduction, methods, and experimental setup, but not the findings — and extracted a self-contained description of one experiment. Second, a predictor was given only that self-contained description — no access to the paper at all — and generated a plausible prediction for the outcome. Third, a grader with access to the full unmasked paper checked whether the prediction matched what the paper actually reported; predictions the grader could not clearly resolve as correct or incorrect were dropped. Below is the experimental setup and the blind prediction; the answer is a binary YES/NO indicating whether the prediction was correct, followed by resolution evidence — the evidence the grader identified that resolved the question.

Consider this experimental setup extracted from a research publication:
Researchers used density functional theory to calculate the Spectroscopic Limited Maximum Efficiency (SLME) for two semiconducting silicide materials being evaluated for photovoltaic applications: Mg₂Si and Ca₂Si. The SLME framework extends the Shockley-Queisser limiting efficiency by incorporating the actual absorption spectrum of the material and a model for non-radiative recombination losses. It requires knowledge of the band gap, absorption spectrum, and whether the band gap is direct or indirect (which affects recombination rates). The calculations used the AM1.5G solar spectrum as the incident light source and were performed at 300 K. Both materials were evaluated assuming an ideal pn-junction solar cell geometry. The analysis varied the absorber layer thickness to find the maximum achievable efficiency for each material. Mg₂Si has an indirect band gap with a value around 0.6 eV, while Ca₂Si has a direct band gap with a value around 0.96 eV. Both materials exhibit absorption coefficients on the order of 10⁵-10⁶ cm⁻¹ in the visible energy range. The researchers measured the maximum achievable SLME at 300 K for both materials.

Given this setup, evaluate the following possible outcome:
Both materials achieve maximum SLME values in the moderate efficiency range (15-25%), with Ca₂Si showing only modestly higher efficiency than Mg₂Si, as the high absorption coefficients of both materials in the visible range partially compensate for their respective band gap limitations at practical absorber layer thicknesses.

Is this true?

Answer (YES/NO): NO